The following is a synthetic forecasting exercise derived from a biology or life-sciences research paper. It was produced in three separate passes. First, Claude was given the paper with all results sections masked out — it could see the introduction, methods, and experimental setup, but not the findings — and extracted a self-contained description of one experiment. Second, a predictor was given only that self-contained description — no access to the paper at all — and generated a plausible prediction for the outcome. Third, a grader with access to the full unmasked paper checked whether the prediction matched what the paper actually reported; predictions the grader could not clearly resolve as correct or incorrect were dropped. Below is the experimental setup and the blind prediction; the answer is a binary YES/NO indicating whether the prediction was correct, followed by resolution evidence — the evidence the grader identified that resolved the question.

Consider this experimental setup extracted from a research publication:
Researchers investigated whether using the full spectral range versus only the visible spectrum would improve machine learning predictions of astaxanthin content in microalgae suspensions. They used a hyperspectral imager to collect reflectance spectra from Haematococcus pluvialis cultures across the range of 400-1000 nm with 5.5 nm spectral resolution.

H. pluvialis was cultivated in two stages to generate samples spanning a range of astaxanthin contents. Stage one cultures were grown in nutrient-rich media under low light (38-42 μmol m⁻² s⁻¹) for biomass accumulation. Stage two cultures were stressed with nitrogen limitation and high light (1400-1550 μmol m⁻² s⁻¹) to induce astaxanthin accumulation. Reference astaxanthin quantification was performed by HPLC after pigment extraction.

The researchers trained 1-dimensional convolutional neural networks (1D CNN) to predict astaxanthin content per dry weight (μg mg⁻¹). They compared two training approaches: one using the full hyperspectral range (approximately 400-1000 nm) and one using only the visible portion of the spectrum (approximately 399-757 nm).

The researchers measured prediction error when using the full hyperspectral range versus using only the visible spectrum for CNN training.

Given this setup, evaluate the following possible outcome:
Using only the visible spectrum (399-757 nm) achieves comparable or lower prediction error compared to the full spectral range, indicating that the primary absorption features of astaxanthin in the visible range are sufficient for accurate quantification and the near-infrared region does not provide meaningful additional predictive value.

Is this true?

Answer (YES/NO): YES